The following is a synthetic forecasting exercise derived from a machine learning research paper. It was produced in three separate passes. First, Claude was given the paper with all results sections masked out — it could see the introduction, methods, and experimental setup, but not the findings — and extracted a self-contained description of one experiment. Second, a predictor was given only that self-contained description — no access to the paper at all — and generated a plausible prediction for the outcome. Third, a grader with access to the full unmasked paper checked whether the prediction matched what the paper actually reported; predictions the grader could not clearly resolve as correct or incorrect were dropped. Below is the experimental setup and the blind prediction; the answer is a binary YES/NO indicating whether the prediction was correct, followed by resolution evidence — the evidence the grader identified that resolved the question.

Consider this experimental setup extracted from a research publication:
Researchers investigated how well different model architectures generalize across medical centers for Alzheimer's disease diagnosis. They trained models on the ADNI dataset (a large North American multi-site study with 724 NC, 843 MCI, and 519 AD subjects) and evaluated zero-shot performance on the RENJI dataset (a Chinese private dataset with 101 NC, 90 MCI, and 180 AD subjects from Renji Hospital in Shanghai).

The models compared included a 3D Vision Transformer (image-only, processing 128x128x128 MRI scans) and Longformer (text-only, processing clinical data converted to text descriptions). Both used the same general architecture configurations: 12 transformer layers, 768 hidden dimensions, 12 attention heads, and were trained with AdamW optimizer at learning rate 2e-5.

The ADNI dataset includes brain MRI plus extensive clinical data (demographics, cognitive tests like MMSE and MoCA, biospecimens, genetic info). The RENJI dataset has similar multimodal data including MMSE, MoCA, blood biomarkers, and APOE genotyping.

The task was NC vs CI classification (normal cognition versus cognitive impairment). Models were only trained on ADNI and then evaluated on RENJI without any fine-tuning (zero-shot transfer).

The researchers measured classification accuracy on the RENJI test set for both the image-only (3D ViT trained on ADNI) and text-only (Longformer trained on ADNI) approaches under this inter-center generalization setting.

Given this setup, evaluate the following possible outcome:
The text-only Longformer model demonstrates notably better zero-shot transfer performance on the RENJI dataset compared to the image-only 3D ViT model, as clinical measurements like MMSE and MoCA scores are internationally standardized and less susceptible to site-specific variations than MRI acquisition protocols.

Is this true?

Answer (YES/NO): YES